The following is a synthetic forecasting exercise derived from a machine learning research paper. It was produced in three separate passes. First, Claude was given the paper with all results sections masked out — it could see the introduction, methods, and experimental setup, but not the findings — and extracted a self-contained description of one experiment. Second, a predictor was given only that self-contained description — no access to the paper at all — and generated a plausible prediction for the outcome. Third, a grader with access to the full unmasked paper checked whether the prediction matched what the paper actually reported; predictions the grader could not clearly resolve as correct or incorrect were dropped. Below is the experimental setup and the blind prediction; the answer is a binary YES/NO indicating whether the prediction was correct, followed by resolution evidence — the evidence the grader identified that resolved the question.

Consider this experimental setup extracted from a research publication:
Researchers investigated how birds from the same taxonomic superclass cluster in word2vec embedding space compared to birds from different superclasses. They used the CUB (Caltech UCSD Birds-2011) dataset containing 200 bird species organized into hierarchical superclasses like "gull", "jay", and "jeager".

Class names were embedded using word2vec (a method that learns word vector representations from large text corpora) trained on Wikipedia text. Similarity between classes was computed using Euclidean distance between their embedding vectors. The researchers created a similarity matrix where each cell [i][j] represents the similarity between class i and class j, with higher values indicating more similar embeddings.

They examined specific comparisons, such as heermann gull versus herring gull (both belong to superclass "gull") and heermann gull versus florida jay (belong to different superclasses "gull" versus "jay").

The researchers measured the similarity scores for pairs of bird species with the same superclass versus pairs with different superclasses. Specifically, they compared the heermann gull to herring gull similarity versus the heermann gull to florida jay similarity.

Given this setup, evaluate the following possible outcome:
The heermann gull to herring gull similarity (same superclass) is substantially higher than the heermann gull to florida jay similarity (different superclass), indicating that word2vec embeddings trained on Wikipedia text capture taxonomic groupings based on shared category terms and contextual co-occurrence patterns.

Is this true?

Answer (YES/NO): YES